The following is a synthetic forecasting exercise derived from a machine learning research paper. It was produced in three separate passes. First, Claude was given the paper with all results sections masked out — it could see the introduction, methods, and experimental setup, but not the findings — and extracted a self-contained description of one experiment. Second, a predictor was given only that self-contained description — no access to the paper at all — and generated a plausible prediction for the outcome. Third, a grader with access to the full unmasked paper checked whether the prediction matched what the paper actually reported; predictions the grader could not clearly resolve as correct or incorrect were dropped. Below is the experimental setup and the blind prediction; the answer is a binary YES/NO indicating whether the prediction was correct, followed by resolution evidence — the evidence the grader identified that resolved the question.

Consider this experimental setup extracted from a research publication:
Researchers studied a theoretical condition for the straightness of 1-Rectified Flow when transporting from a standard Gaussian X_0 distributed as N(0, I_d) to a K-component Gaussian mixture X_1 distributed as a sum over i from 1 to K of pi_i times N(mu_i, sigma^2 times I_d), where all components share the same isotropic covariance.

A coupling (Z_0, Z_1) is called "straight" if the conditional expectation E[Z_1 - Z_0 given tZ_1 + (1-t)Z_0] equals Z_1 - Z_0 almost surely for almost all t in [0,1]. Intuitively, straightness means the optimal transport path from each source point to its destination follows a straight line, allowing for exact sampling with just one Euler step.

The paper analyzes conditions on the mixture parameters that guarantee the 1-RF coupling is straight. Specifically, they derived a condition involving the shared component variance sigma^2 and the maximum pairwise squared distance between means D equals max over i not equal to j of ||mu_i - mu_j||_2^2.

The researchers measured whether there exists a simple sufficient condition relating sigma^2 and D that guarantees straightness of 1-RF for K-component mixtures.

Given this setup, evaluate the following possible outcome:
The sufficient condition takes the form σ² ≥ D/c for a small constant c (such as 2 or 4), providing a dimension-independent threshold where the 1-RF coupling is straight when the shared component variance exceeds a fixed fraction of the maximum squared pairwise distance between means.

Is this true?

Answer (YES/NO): YES